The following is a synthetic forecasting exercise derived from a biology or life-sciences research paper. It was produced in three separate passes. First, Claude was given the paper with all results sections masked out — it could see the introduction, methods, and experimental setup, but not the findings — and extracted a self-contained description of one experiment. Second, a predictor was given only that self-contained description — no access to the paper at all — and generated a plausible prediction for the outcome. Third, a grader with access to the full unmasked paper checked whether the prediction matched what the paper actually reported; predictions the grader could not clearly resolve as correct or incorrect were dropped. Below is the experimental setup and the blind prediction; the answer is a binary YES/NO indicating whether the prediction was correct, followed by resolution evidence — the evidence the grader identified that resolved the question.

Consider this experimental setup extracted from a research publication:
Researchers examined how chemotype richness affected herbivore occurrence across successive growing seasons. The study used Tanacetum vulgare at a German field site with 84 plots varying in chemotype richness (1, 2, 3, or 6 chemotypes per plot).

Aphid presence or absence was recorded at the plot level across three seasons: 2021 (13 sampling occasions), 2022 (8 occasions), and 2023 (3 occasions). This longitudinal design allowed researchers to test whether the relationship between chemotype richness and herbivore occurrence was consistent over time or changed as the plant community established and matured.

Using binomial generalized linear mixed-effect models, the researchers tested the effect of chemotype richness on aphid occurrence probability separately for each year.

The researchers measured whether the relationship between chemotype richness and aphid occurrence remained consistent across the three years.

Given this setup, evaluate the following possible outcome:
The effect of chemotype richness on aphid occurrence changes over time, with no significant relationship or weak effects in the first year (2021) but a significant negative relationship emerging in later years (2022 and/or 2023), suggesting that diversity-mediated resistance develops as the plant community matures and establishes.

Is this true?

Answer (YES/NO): NO